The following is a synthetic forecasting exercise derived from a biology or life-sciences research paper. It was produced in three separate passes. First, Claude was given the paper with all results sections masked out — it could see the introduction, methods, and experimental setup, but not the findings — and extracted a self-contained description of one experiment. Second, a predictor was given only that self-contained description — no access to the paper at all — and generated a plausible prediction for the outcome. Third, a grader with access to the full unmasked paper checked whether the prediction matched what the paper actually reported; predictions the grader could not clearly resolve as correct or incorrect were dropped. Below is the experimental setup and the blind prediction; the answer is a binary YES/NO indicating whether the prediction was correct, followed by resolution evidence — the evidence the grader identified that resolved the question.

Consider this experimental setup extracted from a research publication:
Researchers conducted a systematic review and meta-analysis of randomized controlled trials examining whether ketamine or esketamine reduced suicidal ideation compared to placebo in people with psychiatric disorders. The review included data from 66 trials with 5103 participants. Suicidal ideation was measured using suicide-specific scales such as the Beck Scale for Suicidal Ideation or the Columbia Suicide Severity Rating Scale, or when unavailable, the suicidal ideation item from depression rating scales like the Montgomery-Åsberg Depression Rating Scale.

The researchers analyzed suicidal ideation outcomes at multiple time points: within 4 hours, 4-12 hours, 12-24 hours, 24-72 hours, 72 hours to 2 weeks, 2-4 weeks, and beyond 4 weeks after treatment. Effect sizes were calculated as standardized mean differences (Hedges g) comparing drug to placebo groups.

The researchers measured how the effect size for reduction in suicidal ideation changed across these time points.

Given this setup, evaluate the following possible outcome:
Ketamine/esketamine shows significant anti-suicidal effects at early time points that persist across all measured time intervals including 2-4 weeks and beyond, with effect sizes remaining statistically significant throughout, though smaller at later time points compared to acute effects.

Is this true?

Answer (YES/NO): NO